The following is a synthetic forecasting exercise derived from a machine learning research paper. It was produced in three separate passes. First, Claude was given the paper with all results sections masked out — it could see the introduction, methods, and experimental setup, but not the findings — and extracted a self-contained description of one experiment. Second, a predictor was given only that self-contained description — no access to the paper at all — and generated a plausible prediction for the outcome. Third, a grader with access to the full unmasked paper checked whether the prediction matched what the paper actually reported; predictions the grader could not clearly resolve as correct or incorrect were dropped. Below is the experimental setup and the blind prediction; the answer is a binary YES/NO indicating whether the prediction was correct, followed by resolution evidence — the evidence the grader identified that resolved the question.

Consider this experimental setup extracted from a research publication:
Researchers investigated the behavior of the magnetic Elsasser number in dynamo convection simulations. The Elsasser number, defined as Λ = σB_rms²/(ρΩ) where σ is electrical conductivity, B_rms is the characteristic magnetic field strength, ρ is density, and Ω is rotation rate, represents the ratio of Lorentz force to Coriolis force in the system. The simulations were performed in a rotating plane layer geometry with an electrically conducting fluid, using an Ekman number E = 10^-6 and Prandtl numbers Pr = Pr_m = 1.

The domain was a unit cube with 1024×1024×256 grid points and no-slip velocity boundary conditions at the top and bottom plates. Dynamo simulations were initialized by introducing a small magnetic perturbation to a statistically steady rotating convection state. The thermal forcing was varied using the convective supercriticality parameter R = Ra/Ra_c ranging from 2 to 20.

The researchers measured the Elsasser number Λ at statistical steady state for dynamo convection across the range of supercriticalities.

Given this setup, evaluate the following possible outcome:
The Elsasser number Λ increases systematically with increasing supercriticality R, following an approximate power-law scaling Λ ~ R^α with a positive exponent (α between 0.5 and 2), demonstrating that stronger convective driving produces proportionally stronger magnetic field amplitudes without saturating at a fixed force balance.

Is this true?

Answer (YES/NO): YES